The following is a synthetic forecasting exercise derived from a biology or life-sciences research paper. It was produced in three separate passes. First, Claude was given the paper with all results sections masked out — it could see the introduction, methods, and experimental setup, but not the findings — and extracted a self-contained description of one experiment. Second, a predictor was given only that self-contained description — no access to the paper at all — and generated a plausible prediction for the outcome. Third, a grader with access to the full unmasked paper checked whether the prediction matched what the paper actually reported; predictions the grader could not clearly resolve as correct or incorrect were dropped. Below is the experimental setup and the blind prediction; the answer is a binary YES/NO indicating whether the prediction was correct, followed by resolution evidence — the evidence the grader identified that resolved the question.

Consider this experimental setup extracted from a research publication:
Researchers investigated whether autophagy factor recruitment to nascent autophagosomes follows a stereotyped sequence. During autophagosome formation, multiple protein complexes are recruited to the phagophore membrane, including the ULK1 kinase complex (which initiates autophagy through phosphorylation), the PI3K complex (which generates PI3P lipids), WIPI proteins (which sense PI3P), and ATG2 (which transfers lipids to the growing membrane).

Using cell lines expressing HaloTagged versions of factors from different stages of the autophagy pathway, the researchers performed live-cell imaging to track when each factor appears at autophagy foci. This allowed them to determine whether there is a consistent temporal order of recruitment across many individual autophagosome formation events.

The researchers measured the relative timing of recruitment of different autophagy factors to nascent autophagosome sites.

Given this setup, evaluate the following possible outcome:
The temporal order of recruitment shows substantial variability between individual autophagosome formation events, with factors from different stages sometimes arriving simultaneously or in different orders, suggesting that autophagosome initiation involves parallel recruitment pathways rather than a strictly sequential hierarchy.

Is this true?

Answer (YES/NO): NO